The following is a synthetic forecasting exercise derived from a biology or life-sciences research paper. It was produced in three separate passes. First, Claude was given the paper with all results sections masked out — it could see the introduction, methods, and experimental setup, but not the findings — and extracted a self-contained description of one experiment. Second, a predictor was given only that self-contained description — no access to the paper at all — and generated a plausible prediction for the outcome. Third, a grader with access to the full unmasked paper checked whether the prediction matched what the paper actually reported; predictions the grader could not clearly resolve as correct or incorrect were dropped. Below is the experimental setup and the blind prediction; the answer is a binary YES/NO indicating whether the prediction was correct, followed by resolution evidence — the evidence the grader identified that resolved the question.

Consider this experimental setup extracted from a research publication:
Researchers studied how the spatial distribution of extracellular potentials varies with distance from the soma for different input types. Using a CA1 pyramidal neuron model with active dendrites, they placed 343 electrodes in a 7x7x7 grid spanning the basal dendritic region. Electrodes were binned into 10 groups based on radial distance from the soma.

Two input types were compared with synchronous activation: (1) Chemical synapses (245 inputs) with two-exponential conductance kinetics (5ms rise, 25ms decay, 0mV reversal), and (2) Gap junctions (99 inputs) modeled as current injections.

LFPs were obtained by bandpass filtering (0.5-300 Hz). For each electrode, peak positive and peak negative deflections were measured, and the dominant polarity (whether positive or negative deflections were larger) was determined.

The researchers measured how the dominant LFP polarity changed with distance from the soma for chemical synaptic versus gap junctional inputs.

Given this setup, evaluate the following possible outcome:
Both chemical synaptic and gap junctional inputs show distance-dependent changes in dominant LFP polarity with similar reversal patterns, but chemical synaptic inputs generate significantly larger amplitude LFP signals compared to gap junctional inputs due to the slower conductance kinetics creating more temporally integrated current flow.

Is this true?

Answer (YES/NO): NO